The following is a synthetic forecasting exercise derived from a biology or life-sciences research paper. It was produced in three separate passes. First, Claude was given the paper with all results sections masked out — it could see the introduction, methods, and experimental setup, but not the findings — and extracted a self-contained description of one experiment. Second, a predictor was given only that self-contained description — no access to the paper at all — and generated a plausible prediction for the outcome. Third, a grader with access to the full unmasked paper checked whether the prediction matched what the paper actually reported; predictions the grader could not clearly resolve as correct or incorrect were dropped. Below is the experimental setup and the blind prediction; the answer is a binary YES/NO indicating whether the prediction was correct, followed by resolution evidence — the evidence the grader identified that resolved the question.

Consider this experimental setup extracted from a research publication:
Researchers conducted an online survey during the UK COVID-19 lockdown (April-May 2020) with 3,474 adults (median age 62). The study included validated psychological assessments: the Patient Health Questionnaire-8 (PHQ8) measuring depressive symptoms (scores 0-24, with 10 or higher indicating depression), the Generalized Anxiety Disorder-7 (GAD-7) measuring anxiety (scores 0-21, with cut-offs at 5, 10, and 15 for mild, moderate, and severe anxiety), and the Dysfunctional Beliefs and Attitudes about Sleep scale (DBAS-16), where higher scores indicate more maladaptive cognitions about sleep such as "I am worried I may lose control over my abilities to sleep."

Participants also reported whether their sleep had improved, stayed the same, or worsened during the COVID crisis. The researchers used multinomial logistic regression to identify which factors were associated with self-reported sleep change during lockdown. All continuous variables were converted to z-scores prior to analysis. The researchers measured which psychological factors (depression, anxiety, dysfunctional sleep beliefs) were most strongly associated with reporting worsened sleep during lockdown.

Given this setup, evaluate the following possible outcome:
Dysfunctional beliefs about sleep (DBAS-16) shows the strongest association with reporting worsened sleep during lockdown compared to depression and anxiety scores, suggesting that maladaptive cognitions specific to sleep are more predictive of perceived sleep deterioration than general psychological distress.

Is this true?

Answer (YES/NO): NO